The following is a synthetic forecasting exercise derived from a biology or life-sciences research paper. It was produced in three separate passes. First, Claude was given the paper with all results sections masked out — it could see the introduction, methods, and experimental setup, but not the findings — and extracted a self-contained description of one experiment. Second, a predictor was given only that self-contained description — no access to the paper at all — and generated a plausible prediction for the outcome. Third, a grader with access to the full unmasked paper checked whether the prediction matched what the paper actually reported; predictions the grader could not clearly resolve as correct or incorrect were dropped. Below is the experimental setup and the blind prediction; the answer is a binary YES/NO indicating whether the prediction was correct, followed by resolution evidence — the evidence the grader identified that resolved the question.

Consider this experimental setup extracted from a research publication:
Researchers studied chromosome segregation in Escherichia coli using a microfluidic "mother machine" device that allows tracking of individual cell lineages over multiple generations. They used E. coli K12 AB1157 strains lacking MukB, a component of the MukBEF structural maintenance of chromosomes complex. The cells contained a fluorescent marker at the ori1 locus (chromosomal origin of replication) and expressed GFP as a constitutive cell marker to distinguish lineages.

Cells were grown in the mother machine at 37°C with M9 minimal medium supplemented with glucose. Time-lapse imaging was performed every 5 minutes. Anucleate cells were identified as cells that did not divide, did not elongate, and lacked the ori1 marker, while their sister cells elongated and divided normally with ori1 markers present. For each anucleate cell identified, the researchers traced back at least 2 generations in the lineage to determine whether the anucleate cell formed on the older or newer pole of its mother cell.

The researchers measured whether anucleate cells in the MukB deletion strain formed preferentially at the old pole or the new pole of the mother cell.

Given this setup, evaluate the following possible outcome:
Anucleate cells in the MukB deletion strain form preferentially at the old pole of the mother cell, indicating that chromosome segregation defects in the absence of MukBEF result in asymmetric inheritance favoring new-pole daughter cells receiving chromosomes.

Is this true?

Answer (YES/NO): NO